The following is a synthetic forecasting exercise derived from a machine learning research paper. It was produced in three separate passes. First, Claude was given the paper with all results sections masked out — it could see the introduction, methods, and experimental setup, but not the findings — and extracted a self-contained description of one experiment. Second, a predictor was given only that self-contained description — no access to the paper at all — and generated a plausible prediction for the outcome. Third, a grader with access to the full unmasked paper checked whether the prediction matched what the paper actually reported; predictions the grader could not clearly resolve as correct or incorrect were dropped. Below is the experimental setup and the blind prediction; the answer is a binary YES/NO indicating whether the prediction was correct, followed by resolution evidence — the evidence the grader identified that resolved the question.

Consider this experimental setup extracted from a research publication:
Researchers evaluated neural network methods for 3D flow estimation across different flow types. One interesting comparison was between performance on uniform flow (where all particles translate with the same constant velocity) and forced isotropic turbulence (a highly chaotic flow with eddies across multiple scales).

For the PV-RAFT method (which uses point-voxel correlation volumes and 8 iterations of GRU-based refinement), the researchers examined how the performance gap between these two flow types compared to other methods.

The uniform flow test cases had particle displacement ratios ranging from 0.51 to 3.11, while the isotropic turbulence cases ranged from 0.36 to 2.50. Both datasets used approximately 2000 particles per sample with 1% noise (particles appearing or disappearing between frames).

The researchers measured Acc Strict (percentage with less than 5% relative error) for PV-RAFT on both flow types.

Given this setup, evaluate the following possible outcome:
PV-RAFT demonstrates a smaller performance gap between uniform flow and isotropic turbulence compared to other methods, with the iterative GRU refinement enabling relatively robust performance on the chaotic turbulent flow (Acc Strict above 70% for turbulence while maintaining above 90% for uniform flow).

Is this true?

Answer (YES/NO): NO